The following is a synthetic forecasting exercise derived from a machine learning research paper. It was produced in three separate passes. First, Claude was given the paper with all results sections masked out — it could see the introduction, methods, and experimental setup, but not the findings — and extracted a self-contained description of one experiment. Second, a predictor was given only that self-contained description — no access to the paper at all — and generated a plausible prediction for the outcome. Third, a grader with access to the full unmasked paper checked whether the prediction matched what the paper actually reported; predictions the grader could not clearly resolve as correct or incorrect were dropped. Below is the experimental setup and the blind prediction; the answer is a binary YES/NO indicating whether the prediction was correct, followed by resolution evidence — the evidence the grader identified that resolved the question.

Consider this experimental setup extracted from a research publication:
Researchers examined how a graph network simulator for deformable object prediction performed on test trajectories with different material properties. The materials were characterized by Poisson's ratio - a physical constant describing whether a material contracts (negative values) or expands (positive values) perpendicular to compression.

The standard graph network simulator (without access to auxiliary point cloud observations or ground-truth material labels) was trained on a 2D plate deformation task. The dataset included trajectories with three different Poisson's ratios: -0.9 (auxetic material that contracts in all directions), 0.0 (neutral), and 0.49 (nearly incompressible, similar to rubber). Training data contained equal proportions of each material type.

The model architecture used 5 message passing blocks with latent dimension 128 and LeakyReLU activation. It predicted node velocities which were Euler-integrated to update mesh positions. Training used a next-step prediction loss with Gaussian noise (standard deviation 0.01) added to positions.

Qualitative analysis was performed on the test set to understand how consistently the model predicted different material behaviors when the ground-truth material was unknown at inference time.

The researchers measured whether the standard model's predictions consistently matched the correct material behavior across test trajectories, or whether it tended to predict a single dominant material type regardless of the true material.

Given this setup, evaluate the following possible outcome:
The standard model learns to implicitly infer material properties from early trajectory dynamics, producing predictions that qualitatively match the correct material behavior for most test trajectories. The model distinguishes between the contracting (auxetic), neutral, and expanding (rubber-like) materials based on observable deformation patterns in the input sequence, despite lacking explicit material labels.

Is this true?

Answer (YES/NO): NO